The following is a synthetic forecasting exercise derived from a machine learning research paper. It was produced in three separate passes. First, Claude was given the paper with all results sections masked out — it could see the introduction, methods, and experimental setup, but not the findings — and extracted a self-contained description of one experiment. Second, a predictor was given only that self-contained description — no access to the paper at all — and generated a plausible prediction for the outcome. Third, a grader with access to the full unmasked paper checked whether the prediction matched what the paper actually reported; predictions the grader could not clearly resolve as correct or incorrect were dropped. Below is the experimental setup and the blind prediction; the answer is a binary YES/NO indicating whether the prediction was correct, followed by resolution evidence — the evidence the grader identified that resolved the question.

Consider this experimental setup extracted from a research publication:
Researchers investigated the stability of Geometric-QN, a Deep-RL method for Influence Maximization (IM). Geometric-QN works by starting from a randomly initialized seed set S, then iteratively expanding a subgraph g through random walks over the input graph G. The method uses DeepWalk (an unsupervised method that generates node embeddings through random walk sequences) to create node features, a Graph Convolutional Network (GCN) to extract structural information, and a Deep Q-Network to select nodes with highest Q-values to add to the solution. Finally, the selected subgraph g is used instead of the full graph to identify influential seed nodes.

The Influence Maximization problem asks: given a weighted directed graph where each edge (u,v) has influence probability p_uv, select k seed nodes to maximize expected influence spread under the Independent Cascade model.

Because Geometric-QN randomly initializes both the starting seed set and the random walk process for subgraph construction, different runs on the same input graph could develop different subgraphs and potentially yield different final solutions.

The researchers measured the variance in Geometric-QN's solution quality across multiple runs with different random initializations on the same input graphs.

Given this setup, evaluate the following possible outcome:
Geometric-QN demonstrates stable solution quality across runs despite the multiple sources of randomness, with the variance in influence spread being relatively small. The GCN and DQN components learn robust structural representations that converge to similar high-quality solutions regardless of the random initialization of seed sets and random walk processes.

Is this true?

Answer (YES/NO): NO